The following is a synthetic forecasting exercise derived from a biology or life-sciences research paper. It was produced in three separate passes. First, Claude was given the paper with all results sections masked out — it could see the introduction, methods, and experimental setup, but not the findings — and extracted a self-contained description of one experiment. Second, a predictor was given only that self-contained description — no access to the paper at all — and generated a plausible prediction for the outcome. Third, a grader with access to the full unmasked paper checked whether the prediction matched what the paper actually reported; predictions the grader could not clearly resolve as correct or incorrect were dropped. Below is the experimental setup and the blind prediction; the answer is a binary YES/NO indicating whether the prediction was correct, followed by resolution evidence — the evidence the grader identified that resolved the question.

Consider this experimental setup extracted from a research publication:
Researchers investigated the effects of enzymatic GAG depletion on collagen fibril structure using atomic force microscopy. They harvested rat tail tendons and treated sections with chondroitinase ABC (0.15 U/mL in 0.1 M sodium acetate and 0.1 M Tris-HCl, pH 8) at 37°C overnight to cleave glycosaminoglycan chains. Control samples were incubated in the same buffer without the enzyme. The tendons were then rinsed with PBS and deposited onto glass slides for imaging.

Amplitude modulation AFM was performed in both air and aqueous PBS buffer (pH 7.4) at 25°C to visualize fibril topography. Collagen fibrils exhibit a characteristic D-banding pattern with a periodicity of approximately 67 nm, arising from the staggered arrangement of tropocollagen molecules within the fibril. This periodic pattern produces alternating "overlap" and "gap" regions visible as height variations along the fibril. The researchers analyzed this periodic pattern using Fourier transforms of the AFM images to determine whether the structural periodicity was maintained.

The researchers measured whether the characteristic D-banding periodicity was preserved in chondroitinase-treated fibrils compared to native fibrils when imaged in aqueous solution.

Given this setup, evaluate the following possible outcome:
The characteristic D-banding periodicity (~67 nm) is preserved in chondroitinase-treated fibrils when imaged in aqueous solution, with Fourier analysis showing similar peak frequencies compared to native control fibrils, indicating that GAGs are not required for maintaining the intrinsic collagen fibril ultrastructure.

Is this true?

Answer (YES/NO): YES